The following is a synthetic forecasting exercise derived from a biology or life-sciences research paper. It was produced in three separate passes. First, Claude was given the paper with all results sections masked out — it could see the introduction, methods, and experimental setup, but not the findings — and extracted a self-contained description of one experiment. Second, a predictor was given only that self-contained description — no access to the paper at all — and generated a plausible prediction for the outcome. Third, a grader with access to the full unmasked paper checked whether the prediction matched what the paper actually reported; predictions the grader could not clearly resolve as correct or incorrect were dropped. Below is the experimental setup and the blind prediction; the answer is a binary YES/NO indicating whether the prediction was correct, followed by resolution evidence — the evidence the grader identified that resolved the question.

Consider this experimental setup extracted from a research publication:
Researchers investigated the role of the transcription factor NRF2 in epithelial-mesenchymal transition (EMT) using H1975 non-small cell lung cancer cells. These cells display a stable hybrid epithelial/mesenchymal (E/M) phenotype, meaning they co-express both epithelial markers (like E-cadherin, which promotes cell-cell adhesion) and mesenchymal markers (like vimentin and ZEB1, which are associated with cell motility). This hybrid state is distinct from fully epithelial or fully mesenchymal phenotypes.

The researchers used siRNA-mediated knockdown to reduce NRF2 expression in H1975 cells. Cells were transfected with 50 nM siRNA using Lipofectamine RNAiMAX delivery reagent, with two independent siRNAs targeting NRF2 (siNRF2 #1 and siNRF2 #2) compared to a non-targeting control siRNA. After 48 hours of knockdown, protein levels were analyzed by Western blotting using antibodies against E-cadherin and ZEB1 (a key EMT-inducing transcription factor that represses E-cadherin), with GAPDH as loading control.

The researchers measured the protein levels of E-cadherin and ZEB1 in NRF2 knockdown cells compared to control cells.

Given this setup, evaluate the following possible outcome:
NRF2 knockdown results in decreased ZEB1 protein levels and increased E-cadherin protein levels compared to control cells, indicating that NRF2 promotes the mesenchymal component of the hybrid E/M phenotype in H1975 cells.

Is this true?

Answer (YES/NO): NO